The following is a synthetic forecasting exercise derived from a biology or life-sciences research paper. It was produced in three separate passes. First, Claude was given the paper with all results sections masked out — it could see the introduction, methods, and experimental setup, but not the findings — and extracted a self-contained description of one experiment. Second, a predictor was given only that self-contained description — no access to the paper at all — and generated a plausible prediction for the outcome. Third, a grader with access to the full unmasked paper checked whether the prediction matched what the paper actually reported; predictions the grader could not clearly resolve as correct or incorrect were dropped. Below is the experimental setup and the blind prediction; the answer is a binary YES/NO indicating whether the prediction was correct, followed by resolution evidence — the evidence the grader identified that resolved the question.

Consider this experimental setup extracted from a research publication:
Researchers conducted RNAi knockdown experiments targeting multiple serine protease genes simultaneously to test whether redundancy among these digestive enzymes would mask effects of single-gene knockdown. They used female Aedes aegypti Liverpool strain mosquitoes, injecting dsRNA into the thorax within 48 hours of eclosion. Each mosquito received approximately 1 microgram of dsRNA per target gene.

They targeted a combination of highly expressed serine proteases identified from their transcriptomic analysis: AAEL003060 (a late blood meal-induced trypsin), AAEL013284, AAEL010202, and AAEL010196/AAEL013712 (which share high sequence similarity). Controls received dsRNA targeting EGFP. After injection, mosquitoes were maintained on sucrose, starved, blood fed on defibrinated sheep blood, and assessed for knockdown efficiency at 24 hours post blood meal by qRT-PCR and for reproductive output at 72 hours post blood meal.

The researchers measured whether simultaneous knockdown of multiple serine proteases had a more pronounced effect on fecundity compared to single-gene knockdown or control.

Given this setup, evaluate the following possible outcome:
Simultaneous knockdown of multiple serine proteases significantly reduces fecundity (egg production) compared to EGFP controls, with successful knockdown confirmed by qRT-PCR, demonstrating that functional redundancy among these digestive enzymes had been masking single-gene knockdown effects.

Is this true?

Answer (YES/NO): NO